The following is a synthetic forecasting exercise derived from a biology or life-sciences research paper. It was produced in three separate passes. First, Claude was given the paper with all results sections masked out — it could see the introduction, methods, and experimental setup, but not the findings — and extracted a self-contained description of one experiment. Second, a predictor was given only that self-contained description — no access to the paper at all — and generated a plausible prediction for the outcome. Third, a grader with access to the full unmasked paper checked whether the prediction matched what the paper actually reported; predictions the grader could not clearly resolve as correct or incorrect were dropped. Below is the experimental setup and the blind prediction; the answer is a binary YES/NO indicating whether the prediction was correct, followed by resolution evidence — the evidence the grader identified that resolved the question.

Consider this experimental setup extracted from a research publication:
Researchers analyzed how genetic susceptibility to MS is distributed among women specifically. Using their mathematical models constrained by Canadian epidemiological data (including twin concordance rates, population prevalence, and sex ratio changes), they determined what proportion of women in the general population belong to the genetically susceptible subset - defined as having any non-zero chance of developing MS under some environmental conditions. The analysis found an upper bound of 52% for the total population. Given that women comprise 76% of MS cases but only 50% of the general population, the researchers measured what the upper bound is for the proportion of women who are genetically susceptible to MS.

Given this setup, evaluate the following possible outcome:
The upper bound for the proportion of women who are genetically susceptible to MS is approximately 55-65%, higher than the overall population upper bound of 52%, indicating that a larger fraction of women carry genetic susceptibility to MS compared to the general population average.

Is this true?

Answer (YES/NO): NO